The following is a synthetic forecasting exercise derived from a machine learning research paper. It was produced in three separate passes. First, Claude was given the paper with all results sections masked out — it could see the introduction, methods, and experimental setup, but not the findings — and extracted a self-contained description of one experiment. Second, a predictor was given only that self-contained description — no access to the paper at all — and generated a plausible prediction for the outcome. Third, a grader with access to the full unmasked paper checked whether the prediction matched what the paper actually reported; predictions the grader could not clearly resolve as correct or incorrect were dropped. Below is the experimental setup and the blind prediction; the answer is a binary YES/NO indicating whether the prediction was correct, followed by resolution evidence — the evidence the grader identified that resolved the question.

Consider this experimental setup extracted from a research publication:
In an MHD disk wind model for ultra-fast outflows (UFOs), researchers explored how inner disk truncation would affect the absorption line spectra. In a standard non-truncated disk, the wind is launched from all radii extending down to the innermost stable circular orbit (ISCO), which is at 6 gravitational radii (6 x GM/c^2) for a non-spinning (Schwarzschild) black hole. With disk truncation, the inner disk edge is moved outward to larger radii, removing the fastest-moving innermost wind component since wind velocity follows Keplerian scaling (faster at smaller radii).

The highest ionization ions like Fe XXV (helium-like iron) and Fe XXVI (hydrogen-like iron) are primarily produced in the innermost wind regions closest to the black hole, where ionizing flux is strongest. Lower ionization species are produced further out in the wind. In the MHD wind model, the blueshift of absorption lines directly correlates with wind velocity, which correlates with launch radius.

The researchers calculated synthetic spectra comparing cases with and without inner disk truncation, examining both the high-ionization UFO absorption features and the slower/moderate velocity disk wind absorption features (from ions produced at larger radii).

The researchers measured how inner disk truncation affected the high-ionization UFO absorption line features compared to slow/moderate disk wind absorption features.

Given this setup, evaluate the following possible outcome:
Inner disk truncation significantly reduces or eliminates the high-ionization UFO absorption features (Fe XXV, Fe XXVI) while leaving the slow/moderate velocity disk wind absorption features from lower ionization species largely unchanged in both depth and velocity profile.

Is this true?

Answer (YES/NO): NO